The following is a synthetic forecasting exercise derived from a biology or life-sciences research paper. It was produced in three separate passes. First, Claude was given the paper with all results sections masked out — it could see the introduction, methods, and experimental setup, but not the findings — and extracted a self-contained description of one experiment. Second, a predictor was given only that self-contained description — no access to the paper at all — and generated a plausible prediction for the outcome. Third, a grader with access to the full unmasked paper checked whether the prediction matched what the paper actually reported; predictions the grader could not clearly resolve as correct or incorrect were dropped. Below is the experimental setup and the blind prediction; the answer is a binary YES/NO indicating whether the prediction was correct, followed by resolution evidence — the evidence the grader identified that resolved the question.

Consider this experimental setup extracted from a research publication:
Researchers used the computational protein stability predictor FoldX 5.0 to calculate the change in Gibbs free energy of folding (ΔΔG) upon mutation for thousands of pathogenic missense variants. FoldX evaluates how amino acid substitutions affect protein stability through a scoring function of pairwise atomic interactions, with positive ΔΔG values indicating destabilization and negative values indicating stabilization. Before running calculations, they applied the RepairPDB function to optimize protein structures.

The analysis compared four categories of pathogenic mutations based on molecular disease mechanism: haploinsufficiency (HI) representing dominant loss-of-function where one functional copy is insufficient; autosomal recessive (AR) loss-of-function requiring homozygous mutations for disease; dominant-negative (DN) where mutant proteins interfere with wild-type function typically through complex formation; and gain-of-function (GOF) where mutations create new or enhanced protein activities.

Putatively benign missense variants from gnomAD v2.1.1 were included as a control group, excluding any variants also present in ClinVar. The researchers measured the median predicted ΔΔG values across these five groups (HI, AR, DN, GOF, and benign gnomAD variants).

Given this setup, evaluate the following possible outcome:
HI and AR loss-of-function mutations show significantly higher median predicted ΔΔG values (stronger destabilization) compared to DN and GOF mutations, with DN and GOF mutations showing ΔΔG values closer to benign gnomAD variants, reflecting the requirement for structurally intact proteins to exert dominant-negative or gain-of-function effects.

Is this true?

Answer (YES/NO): YES